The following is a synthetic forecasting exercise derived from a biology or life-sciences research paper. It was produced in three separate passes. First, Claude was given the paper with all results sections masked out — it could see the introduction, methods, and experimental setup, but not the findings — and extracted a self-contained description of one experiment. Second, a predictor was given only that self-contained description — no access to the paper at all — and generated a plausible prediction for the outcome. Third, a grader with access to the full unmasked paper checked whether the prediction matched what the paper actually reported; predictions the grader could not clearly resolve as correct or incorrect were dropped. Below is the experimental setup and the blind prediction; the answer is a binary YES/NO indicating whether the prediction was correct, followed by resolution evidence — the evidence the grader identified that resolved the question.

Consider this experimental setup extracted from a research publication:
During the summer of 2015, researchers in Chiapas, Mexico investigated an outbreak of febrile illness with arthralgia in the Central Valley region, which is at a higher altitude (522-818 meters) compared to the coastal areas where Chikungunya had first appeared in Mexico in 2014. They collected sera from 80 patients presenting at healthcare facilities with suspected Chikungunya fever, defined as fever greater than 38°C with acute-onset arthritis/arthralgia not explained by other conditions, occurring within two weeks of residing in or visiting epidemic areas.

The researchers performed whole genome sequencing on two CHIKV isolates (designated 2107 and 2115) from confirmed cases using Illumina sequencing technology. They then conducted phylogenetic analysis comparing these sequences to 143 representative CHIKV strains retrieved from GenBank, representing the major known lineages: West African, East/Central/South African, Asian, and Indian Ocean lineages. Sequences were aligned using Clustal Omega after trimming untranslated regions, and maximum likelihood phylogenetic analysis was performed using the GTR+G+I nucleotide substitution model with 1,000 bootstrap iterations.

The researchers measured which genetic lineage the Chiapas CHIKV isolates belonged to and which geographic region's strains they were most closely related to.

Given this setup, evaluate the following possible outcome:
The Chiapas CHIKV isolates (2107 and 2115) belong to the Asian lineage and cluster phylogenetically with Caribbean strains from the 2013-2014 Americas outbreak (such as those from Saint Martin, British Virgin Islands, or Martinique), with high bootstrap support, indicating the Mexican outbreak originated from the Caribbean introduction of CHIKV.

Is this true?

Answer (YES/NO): NO